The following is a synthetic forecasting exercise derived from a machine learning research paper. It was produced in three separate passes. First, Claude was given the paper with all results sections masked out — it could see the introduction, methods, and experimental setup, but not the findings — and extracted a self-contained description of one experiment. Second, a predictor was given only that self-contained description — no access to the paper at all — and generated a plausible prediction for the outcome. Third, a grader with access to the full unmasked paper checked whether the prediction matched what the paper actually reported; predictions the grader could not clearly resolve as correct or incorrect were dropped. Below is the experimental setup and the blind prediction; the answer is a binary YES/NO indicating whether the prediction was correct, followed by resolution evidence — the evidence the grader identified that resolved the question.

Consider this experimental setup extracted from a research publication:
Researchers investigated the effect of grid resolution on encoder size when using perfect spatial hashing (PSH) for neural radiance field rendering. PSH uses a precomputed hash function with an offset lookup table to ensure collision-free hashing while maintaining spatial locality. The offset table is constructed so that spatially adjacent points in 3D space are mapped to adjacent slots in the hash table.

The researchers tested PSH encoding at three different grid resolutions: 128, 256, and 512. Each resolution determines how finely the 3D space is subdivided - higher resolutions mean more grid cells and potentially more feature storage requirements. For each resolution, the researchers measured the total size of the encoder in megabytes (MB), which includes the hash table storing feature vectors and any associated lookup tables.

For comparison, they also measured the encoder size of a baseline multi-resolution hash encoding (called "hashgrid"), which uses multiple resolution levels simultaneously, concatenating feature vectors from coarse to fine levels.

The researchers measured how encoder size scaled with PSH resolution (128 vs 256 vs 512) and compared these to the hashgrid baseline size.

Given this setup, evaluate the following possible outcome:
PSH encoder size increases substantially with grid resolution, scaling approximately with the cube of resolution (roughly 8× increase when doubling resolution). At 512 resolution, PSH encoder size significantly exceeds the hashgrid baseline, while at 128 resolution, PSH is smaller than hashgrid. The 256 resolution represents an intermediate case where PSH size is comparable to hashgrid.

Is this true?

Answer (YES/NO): NO